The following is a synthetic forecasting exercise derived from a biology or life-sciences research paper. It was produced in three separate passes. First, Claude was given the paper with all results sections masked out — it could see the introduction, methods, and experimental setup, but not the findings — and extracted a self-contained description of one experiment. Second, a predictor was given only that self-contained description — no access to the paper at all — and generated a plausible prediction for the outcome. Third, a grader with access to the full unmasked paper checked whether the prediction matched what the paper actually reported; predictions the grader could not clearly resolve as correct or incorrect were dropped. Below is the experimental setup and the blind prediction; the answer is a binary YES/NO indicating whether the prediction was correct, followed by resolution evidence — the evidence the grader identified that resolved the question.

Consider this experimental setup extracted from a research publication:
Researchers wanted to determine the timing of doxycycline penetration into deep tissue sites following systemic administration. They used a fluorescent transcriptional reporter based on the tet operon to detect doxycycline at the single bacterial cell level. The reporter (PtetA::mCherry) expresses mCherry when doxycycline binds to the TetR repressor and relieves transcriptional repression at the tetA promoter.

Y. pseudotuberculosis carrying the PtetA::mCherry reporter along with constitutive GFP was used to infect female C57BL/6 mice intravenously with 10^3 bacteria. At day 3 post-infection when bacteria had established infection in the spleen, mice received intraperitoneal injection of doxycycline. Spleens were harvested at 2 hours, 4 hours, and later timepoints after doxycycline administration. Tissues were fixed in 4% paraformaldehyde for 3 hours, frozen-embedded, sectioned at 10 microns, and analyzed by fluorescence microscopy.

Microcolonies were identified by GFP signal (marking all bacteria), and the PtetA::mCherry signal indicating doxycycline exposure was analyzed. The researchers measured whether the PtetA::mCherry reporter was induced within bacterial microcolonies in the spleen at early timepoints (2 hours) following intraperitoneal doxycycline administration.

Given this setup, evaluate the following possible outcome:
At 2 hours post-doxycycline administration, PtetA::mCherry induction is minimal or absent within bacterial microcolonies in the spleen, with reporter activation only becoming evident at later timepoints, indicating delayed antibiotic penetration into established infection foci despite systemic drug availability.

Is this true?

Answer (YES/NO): NO